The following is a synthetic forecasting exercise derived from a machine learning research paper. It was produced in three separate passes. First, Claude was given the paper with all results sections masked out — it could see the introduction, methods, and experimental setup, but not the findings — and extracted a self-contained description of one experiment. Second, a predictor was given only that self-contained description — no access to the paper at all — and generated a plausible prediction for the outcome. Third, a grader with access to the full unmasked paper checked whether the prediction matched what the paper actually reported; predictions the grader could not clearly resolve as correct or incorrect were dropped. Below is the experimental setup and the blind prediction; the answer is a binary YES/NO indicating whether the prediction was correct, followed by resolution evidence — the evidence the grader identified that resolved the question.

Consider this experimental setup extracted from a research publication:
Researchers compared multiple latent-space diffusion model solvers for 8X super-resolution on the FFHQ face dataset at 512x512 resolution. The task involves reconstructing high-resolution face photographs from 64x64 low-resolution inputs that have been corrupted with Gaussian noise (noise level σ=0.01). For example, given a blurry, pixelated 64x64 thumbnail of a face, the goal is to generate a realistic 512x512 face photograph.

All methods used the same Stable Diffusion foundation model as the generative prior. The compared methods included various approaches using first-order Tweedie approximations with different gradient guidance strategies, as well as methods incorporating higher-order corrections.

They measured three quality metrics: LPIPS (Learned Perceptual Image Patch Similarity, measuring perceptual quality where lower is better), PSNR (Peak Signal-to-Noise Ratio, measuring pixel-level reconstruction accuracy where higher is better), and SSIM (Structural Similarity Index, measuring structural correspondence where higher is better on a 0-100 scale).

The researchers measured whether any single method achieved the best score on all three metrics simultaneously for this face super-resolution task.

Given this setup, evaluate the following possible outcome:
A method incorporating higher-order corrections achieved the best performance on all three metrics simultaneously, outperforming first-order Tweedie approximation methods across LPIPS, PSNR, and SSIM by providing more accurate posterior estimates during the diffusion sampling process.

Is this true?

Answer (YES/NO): NO